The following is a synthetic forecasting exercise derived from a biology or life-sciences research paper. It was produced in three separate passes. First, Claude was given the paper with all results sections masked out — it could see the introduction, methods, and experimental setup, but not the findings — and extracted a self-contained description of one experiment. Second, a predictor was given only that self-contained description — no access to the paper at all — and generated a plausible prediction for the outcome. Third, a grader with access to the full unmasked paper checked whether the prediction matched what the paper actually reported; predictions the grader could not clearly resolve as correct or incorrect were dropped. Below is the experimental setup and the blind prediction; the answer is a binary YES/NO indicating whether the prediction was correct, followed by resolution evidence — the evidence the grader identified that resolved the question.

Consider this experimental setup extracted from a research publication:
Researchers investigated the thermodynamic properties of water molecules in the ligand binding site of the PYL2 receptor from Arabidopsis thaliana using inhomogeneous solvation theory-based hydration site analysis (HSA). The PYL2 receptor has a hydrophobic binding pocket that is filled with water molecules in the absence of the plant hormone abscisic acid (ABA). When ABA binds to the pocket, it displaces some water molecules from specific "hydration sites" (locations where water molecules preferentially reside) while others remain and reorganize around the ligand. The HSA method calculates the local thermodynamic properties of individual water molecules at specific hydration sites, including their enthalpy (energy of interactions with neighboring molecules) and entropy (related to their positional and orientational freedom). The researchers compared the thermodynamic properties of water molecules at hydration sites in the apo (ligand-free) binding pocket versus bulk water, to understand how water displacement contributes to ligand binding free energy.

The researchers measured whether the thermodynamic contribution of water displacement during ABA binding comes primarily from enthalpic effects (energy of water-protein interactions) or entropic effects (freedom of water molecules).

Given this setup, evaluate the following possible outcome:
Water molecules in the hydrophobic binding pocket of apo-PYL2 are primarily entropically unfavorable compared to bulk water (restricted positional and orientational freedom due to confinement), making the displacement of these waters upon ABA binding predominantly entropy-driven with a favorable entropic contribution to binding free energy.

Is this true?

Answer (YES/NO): YES